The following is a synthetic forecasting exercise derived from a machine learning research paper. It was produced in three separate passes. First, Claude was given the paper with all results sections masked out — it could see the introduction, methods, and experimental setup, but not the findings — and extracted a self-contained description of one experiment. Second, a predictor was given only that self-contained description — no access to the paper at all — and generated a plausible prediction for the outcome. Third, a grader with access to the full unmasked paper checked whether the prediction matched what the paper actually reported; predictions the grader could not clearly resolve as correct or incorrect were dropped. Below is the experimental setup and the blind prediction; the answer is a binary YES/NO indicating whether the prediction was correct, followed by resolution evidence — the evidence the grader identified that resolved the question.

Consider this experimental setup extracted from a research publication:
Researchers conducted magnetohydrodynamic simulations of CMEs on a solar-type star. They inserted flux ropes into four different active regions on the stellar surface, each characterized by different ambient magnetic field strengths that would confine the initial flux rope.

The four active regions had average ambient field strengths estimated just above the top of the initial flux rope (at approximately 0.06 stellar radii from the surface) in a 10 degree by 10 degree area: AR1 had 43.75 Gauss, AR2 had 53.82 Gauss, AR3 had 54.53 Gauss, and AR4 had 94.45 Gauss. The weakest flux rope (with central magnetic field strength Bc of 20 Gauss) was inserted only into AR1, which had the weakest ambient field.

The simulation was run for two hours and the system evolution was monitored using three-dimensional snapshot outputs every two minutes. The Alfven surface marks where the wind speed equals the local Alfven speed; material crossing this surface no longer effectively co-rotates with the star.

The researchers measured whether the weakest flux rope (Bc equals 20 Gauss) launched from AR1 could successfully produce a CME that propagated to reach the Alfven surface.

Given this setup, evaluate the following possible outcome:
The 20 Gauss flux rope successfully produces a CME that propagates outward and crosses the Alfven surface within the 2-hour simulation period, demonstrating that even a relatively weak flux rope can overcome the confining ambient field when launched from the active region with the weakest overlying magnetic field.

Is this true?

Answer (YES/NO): NO